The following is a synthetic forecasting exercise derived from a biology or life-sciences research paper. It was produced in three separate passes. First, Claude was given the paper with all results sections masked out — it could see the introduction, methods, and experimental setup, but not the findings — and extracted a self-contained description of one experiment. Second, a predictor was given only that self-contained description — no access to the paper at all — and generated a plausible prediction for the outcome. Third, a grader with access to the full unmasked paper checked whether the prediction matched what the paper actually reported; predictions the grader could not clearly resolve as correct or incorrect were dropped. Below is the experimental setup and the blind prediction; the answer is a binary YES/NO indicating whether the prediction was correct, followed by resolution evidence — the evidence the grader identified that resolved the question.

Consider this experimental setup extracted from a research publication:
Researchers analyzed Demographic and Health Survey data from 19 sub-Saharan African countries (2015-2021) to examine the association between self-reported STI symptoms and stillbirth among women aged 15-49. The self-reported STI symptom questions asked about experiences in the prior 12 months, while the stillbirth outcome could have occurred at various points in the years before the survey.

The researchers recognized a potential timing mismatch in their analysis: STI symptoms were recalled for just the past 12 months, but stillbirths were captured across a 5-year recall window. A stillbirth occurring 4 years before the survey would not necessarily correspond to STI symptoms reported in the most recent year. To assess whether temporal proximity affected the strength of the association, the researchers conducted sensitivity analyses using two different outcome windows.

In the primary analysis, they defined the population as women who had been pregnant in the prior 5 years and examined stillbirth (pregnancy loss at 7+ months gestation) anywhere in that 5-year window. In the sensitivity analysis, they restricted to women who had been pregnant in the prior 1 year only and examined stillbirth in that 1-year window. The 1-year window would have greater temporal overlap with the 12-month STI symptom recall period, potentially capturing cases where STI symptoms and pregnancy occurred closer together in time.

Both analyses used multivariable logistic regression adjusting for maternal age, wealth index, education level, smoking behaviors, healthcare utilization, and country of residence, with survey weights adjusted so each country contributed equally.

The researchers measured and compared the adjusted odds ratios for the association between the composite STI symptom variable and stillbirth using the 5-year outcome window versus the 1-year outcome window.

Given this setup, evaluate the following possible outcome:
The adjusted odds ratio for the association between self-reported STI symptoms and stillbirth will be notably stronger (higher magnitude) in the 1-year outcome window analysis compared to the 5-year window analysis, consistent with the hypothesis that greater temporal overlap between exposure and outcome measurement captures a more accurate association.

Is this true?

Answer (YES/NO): NO